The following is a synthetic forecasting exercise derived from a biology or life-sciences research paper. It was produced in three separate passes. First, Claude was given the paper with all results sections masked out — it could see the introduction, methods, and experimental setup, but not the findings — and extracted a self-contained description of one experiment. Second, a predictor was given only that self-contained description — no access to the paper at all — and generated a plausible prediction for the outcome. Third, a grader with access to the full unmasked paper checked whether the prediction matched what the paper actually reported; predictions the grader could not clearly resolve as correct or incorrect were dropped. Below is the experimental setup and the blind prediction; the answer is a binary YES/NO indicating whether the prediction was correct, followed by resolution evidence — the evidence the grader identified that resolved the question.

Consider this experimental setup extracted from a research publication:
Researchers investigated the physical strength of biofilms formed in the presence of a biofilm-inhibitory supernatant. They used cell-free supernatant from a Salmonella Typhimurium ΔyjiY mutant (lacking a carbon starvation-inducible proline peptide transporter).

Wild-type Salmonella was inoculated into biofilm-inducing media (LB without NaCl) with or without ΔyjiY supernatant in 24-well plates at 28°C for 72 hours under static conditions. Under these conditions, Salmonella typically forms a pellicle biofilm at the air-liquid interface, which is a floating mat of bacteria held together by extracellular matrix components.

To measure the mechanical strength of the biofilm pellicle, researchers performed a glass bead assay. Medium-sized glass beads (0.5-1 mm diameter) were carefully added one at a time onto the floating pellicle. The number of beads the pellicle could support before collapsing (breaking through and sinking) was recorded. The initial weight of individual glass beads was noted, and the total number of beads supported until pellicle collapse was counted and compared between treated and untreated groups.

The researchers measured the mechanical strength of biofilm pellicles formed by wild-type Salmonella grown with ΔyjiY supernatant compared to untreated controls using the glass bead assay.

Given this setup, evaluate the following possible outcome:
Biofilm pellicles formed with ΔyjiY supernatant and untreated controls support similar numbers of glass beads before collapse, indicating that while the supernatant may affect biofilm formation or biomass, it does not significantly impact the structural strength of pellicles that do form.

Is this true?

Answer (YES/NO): NO